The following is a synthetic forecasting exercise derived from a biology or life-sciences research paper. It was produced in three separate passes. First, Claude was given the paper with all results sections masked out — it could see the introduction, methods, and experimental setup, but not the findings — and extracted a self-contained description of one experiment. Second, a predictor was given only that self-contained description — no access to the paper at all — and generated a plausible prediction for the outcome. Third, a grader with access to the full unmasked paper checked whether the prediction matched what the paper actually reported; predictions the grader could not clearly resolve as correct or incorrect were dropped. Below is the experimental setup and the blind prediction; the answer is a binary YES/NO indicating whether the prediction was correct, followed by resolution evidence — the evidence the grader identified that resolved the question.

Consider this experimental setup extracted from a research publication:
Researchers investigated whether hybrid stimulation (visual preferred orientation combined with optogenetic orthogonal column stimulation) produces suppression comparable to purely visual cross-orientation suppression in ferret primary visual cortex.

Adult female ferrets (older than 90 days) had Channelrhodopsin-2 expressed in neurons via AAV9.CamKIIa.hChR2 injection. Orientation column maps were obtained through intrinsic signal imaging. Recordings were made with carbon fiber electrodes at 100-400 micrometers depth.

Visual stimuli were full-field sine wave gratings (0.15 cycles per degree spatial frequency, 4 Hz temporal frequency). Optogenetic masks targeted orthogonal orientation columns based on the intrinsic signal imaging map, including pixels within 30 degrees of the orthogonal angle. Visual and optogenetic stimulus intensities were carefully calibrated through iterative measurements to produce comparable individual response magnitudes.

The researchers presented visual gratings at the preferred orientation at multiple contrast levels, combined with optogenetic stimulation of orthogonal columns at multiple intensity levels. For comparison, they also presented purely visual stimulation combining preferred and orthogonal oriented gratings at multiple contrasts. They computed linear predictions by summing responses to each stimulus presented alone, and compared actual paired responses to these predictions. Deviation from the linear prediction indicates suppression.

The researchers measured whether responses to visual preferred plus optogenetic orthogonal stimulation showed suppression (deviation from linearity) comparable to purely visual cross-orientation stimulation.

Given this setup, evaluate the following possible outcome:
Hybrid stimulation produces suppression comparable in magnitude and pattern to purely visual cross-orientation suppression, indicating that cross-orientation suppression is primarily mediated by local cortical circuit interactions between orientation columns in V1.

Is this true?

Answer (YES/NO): NO